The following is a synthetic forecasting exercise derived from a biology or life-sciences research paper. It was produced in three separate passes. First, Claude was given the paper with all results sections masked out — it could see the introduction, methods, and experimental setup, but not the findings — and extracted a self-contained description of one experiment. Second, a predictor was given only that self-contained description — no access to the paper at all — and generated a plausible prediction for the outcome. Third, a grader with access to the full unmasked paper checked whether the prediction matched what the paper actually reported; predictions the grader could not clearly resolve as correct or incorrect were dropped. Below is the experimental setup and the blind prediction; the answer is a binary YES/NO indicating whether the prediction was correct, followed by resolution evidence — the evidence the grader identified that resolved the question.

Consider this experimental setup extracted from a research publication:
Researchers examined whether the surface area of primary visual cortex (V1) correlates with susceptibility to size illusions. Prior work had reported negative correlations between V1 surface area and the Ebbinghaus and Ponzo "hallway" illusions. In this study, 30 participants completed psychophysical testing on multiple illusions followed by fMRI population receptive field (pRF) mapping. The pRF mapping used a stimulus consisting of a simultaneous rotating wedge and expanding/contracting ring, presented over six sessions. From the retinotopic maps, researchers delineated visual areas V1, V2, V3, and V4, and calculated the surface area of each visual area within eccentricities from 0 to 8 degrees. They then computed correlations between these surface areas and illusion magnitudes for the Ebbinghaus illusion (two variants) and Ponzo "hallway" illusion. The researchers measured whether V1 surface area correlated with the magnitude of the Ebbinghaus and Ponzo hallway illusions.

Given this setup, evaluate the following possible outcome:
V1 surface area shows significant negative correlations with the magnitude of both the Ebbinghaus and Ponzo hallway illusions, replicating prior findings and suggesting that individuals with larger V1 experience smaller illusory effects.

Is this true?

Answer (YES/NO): NO